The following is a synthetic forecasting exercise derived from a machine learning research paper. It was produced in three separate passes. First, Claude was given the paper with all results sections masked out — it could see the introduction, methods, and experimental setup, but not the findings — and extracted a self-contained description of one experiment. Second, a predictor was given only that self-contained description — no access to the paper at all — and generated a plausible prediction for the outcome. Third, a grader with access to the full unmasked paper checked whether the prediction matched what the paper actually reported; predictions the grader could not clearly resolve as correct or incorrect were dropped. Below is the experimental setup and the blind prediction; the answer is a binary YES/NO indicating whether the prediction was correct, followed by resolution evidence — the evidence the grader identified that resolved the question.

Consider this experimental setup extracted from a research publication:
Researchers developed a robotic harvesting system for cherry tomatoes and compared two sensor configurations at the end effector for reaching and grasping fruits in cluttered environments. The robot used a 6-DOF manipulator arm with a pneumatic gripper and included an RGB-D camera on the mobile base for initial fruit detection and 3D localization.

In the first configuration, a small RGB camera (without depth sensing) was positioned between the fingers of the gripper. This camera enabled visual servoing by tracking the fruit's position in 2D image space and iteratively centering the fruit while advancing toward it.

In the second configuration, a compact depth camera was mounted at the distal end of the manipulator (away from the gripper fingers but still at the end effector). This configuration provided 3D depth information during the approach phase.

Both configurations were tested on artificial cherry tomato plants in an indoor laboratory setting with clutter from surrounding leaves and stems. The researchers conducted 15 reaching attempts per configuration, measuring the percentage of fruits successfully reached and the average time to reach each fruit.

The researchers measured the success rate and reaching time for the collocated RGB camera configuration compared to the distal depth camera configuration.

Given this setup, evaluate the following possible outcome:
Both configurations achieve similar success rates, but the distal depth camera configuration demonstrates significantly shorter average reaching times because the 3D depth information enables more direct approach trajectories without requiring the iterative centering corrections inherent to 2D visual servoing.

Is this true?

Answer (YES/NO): NO